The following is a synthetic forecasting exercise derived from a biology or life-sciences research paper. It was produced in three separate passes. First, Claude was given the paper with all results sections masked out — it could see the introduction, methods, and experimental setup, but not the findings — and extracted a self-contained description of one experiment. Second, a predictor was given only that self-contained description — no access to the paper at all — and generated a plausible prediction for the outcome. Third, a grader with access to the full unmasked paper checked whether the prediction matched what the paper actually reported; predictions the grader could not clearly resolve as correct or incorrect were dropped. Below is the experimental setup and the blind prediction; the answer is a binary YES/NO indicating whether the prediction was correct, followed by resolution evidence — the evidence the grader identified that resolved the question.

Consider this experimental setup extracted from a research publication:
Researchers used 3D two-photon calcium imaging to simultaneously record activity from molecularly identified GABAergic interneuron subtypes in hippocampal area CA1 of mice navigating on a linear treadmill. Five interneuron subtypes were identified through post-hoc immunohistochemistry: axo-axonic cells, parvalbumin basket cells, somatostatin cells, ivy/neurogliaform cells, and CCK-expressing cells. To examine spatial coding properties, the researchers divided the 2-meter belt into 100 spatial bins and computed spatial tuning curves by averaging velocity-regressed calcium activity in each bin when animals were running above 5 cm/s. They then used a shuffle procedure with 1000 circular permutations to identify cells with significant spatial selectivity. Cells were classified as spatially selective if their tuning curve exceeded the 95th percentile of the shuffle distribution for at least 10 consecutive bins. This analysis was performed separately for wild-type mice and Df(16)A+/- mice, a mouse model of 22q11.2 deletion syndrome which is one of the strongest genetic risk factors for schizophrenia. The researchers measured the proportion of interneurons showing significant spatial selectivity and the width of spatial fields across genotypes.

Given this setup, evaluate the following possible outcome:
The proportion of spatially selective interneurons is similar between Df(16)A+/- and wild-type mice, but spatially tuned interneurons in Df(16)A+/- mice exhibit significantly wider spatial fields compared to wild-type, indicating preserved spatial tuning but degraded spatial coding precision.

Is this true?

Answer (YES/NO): NO